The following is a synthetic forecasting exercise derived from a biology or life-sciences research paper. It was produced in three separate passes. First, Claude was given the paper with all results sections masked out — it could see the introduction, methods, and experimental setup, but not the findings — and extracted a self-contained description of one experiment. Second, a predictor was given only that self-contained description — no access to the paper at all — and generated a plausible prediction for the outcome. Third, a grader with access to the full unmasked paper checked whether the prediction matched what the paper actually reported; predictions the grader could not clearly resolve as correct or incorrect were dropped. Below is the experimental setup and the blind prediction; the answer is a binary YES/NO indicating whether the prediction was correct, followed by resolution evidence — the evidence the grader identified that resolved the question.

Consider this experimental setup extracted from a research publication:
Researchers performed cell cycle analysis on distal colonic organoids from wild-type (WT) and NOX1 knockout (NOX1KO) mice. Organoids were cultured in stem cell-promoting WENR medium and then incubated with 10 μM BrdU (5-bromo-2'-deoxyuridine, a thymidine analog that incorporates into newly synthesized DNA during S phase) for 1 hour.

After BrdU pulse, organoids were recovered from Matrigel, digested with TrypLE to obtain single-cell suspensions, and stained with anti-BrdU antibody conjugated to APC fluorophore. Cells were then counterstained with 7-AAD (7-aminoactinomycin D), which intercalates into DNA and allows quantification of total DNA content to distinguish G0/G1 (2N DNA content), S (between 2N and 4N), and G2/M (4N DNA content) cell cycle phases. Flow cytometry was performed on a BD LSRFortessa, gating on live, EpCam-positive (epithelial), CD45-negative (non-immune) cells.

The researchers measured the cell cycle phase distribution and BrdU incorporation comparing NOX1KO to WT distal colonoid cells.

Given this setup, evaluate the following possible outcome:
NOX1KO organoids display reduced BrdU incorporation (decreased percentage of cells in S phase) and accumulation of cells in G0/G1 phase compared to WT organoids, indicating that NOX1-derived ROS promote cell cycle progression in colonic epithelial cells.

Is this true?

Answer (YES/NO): YES